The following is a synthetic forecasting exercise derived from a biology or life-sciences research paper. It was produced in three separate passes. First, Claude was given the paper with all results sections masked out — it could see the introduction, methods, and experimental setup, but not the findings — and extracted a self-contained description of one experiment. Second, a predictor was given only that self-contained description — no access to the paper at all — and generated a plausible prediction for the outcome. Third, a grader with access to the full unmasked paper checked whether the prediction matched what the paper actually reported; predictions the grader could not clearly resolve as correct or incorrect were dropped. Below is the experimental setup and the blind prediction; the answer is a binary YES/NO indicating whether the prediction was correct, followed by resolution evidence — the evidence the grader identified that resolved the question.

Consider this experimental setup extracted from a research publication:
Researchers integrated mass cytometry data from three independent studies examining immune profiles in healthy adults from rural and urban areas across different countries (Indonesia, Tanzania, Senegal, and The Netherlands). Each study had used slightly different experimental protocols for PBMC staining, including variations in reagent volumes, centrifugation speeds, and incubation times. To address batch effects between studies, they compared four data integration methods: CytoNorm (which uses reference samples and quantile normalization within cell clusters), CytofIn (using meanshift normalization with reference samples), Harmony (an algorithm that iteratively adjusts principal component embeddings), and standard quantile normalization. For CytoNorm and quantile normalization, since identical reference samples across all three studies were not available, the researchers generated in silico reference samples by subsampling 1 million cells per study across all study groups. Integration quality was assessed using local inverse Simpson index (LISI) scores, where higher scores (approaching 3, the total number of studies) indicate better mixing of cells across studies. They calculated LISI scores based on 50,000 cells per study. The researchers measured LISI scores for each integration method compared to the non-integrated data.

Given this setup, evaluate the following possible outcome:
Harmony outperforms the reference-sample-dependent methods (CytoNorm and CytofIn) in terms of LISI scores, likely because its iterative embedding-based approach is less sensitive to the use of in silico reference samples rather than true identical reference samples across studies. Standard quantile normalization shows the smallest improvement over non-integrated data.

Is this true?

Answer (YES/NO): NO